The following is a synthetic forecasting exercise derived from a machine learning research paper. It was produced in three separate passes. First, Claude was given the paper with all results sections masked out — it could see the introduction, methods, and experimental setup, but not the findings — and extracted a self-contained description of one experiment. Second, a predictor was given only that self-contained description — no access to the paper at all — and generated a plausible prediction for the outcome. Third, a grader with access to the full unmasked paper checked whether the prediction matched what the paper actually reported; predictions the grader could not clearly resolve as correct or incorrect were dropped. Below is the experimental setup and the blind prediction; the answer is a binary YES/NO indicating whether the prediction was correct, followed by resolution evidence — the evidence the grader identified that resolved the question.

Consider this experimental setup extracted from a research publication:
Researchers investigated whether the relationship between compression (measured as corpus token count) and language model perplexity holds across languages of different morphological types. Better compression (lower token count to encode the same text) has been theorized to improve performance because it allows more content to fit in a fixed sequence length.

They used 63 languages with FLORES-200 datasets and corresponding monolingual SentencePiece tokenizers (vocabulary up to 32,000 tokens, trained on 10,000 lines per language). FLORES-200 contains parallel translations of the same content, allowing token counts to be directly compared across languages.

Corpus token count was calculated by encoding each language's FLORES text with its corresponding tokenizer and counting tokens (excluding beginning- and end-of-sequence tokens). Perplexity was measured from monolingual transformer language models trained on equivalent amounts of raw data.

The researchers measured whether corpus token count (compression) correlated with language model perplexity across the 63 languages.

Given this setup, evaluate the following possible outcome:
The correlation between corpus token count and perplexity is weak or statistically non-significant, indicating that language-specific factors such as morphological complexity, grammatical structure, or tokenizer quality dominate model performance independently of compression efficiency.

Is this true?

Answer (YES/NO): YES